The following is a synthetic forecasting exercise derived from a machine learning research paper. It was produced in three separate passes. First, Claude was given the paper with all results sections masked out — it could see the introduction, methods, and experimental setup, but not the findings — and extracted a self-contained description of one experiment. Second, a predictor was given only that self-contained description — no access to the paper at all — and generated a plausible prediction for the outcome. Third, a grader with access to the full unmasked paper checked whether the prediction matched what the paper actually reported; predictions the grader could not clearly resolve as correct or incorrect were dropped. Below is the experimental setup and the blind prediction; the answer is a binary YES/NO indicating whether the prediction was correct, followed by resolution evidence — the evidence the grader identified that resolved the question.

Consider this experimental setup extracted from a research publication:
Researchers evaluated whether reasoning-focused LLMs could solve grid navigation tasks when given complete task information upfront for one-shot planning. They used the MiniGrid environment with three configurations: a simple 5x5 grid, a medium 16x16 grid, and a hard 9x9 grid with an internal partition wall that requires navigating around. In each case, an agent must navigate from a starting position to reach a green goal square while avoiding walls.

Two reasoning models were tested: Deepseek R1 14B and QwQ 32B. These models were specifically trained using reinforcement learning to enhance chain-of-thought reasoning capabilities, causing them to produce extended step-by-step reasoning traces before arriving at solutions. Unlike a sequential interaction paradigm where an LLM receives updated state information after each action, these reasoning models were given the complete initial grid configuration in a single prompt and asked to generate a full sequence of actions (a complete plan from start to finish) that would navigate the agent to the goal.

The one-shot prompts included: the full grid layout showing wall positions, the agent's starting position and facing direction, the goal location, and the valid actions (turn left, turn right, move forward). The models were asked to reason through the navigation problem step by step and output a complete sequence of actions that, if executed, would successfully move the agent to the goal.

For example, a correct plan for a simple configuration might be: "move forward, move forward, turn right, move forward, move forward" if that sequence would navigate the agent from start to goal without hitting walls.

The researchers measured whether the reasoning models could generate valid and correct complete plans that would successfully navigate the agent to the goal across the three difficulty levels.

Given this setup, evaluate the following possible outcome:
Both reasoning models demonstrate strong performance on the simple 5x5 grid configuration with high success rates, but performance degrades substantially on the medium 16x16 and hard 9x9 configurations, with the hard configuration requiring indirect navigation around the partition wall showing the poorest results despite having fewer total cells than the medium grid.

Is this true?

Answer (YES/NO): NO